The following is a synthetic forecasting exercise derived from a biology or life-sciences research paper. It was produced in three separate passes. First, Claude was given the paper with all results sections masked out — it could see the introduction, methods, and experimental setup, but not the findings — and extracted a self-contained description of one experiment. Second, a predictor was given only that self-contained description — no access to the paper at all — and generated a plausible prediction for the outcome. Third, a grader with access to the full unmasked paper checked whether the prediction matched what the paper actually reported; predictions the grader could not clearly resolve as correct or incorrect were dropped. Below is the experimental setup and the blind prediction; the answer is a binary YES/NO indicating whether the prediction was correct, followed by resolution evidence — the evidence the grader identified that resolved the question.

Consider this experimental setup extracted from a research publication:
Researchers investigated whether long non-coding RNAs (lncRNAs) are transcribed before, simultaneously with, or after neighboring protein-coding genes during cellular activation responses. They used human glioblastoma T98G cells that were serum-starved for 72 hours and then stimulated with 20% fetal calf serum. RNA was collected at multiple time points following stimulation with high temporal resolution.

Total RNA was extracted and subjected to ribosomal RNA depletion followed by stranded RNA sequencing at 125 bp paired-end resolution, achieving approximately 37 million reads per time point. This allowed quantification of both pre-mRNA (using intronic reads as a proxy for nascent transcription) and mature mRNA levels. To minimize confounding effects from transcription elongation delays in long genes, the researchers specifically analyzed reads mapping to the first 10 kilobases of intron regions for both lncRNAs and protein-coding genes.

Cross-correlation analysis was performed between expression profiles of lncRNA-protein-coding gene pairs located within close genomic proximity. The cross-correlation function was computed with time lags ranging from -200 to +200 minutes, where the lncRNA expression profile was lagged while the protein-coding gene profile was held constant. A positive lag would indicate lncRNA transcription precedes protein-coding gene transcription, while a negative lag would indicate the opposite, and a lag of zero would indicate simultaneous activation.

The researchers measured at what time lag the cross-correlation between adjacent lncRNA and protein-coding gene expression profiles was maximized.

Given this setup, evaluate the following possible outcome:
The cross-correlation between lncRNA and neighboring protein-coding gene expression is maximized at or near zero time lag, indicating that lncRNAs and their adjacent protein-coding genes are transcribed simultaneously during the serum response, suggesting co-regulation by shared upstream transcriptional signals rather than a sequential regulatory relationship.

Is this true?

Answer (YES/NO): YES